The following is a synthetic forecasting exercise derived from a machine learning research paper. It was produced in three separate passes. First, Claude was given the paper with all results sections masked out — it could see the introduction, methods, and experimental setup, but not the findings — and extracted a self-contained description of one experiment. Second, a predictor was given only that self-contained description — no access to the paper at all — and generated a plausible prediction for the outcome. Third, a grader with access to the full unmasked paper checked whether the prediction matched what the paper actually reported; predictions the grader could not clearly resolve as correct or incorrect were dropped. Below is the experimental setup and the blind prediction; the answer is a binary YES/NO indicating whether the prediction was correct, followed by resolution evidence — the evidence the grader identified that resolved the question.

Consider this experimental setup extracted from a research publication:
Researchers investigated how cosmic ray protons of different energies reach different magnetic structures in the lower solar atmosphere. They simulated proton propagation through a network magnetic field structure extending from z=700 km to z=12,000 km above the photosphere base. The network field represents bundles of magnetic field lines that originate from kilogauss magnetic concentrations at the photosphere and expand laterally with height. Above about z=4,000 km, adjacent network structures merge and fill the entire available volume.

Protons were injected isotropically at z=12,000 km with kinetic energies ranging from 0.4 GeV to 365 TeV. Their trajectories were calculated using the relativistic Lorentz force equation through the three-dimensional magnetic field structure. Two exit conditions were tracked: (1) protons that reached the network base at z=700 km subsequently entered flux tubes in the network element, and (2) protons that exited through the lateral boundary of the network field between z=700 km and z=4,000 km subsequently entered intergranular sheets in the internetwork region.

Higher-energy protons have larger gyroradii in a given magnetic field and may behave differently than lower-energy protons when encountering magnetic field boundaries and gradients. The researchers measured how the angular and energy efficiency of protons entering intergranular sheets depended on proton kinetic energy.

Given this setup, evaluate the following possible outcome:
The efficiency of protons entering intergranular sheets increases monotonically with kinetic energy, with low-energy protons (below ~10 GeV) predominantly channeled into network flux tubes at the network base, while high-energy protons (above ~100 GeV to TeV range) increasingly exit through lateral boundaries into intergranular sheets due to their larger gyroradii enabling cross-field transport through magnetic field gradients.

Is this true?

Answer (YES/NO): NO